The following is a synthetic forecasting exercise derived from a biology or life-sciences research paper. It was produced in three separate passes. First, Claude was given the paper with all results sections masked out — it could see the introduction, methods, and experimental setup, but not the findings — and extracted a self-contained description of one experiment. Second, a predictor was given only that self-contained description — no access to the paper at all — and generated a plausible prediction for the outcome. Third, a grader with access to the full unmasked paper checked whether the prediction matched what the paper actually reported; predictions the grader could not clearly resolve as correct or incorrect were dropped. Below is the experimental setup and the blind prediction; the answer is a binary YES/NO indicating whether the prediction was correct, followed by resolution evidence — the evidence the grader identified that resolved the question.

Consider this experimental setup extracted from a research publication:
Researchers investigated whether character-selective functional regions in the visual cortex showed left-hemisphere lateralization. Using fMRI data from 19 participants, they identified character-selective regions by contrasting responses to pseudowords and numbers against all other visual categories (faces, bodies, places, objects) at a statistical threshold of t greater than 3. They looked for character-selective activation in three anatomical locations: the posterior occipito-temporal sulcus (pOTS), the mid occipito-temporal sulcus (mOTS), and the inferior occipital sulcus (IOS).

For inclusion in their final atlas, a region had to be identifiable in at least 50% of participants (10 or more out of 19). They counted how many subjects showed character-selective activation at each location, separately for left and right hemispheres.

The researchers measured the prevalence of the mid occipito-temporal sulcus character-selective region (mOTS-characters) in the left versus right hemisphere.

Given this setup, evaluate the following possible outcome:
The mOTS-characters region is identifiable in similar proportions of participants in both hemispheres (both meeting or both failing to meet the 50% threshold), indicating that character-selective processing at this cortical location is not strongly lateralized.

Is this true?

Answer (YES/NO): NO